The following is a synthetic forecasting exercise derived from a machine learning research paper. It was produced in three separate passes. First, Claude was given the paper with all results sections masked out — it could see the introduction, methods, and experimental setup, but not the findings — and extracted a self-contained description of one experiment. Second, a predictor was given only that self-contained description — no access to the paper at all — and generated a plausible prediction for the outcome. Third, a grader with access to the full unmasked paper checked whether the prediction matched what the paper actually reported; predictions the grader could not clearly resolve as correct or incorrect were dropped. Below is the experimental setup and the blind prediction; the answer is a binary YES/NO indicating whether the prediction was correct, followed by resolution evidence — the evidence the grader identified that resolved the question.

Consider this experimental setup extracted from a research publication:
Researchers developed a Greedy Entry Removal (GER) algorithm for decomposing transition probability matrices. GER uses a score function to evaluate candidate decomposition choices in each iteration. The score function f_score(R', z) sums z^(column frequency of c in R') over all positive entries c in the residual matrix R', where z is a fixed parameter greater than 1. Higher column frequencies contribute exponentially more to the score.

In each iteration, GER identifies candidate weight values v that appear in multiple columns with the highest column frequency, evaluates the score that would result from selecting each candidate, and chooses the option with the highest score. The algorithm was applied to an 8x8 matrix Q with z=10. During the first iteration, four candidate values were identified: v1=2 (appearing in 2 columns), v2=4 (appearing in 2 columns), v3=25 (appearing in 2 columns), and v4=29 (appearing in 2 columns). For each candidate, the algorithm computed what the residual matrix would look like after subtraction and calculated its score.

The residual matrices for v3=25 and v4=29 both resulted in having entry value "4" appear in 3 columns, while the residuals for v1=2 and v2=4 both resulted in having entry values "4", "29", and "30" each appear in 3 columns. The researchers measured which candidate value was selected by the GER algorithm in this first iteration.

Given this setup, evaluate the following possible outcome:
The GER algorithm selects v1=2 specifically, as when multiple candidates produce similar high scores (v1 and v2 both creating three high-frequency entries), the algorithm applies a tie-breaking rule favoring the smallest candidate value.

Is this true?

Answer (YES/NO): NO